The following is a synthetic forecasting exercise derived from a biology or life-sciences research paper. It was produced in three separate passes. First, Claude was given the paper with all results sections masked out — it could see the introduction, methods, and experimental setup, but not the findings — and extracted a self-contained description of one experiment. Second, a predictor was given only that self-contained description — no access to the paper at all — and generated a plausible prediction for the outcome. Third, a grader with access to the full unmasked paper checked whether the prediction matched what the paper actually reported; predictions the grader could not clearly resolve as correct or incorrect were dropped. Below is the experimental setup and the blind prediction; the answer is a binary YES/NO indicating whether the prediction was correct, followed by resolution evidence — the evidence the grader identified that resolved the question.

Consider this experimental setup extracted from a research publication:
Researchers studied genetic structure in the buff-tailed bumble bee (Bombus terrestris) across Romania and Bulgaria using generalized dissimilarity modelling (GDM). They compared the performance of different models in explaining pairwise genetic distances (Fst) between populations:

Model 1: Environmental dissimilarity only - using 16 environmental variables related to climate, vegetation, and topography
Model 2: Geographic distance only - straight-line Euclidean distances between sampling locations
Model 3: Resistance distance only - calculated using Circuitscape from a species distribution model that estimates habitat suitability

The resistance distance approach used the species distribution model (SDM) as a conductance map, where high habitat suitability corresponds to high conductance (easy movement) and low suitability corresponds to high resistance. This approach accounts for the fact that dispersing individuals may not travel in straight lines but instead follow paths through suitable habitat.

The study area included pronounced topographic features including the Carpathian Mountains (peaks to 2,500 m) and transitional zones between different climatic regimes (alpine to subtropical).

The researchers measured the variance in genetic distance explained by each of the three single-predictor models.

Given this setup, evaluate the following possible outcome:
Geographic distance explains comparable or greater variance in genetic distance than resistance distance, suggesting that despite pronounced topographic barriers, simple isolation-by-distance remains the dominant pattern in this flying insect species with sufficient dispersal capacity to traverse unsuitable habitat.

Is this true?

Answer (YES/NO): NO